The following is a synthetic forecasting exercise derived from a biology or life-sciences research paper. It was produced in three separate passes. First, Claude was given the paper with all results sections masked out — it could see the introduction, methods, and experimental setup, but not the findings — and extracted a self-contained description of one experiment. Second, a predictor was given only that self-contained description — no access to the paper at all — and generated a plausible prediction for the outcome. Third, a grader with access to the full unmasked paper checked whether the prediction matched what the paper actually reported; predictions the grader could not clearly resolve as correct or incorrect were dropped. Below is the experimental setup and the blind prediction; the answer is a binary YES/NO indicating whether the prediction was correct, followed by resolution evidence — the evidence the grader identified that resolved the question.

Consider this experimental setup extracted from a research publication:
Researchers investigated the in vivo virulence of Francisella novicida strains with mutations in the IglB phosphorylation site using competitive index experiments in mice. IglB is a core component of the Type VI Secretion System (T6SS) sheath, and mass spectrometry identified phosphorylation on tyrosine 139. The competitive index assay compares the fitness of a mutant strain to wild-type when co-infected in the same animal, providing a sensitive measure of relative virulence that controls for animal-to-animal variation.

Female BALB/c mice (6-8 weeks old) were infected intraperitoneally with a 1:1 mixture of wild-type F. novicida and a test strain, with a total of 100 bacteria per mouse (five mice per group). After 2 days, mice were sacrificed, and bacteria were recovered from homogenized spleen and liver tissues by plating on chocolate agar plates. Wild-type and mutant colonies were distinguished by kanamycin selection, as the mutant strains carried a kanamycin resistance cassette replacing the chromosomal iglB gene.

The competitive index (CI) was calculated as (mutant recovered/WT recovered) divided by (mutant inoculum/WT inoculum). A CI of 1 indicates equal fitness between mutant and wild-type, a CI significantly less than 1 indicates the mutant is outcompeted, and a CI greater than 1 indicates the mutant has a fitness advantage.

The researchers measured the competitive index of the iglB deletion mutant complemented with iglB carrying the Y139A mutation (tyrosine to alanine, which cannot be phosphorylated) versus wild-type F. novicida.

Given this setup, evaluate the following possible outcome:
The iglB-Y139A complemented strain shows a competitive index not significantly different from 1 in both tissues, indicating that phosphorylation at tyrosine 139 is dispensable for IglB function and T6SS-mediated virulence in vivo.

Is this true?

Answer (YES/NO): NO